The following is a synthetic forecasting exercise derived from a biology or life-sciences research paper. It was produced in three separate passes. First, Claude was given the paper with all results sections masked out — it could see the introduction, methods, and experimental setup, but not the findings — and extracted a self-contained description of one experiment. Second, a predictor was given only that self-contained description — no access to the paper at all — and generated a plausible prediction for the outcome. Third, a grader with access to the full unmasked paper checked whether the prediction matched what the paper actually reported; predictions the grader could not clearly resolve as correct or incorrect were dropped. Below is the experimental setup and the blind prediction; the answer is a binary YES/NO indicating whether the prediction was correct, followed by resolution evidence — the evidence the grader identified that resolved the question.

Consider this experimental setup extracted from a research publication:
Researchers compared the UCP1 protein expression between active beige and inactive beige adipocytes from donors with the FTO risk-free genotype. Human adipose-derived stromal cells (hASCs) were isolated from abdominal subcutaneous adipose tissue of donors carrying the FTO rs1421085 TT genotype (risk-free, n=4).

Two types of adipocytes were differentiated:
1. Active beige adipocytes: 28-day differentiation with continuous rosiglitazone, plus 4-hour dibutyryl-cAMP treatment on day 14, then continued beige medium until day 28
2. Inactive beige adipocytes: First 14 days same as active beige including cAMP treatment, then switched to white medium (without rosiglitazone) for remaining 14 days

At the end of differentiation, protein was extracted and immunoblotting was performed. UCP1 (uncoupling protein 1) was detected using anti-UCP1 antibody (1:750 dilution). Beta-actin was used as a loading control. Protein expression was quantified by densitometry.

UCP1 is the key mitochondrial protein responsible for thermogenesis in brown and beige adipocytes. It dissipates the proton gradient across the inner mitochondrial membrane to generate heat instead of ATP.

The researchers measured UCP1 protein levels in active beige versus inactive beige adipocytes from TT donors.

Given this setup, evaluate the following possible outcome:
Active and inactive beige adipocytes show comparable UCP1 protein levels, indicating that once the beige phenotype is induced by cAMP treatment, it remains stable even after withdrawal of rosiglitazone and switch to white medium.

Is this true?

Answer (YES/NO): NO